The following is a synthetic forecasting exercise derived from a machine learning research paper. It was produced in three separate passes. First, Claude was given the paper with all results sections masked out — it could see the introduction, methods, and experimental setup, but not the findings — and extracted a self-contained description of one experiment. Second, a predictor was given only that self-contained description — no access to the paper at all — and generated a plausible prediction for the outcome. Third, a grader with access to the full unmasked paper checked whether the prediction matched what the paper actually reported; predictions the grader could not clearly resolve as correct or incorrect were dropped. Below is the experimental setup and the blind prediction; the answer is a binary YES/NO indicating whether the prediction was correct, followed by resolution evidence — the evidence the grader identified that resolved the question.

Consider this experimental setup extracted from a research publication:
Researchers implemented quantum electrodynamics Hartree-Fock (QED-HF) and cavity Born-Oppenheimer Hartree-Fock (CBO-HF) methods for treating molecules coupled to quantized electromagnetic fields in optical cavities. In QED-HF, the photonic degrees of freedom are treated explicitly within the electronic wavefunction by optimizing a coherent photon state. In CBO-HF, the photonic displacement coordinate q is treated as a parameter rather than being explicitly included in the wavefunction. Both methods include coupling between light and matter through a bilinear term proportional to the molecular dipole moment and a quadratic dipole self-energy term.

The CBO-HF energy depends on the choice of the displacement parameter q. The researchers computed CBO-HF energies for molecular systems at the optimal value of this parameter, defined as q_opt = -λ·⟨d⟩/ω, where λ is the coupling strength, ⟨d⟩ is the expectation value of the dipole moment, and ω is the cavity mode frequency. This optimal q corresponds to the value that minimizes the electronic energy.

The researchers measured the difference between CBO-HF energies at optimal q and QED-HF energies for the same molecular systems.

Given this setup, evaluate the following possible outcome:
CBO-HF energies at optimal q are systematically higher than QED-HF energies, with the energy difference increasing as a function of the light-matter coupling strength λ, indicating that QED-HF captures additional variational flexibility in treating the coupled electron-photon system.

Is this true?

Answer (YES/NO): NO